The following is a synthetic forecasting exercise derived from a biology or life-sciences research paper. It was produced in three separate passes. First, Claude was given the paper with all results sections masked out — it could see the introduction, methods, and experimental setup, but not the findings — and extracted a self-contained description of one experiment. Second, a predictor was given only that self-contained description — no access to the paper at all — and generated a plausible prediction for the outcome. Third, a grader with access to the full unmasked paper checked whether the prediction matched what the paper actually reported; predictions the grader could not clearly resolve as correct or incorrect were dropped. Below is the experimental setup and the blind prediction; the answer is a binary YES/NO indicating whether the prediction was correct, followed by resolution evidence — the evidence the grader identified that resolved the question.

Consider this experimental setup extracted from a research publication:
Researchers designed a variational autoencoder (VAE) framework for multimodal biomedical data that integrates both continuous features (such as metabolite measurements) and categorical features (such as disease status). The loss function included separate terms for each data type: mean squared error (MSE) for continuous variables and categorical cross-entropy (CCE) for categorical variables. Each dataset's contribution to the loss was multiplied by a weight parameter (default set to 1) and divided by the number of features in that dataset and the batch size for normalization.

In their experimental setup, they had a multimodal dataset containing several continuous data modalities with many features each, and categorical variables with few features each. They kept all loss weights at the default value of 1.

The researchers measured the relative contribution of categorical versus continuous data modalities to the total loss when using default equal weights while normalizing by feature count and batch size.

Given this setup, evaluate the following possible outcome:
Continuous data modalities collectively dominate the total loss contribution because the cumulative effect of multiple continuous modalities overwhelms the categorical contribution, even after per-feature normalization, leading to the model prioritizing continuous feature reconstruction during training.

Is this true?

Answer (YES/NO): NO